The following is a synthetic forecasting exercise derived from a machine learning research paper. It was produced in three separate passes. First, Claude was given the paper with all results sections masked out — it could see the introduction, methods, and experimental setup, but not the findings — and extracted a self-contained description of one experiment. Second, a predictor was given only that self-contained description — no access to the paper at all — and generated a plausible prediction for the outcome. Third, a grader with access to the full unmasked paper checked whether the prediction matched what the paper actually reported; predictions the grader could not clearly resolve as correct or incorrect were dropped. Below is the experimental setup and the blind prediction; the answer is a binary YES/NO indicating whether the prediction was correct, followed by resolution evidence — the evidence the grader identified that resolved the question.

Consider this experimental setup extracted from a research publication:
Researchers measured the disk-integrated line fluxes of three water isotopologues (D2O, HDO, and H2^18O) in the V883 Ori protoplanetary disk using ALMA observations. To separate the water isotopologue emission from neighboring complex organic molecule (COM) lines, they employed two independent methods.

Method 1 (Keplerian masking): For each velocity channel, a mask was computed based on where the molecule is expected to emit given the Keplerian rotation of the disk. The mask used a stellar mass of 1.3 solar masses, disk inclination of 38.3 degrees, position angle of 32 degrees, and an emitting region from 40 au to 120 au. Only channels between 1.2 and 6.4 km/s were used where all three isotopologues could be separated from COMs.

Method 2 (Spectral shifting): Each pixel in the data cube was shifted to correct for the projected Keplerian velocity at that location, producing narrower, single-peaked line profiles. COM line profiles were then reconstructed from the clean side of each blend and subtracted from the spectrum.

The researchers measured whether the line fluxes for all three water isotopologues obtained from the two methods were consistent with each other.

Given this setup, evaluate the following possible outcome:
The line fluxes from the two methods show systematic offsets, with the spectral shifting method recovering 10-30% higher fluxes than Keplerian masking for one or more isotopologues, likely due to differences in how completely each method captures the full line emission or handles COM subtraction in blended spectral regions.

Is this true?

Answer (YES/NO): YES